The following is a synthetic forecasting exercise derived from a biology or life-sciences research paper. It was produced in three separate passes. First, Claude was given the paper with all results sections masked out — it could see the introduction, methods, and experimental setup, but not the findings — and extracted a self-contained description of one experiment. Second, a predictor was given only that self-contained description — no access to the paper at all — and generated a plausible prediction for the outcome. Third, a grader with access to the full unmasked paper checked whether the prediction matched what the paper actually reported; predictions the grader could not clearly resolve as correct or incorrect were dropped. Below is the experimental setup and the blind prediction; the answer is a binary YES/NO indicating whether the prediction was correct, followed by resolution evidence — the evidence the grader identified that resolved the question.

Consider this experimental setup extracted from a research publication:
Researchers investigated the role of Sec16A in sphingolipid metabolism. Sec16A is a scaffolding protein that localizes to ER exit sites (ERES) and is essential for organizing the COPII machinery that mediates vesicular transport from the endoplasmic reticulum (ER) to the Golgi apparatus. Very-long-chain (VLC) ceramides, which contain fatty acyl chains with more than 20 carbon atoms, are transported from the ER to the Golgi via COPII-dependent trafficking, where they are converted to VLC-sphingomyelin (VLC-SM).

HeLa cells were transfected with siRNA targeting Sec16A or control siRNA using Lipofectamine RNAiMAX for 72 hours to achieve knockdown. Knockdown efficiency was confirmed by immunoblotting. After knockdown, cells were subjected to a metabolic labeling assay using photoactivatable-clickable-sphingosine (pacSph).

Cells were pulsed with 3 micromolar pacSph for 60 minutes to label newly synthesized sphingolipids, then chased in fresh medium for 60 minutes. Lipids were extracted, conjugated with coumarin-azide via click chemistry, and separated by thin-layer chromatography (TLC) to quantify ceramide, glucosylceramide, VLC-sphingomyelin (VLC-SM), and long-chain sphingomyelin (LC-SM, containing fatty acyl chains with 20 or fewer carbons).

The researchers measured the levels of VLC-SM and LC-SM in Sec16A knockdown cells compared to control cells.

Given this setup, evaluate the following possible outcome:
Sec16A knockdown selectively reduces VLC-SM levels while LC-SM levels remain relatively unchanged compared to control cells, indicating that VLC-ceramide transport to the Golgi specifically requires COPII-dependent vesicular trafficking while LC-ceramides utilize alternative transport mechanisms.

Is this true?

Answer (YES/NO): YES